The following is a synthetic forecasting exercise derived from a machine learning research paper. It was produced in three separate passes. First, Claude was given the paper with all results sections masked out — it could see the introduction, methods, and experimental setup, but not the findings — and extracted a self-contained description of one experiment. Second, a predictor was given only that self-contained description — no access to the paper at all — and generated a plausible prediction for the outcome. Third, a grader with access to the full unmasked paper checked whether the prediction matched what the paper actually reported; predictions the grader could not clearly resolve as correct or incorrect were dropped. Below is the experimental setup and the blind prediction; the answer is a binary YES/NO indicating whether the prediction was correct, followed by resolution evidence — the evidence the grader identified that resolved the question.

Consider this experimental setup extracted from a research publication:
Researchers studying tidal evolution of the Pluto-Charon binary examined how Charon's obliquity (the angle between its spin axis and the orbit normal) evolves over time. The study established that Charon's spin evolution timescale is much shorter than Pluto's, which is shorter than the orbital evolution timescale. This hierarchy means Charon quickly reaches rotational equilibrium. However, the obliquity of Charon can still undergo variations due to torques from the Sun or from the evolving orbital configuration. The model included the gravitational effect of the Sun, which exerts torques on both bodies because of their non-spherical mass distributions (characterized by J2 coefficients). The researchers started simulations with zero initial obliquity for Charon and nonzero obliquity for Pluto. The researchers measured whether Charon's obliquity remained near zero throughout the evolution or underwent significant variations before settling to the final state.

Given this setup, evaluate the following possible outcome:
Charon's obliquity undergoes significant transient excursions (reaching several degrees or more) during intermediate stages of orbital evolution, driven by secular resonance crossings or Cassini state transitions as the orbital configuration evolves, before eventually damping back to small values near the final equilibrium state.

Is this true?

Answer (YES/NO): NO